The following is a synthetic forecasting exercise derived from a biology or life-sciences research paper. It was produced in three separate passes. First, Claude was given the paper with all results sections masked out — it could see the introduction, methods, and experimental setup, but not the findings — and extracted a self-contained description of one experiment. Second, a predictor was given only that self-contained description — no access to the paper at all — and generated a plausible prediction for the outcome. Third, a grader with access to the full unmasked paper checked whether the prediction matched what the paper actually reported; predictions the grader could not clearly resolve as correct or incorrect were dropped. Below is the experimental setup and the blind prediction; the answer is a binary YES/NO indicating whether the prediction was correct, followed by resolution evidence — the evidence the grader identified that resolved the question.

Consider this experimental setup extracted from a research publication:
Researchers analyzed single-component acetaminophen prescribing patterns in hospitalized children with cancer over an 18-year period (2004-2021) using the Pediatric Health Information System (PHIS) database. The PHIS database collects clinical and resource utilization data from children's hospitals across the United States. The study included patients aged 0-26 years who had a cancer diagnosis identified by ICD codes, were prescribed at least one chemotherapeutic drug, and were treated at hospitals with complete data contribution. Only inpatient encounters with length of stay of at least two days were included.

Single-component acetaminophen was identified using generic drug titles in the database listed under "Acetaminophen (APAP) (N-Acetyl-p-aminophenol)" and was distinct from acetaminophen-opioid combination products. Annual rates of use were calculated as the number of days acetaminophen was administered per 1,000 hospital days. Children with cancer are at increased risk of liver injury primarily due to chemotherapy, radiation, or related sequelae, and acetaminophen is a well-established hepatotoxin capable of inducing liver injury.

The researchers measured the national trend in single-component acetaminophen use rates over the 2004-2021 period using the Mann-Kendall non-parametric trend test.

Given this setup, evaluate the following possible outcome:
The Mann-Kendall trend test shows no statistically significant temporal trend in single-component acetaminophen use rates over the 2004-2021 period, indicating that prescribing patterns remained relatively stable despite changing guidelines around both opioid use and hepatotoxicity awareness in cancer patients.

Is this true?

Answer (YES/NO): YES